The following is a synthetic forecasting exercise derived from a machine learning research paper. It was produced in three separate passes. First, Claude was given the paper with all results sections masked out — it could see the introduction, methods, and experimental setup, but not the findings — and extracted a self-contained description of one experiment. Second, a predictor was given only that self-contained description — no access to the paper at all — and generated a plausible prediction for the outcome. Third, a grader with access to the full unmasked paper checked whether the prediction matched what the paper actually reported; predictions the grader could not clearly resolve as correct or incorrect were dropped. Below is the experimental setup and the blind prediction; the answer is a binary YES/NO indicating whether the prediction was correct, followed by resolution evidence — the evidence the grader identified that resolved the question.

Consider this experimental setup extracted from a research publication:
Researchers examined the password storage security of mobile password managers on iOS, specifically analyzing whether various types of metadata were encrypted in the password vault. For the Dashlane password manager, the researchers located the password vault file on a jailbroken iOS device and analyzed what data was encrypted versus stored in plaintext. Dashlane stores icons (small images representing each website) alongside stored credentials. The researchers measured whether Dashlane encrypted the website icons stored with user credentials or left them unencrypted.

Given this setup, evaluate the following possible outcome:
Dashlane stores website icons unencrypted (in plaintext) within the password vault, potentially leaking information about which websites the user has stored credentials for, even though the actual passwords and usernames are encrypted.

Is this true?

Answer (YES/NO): YES